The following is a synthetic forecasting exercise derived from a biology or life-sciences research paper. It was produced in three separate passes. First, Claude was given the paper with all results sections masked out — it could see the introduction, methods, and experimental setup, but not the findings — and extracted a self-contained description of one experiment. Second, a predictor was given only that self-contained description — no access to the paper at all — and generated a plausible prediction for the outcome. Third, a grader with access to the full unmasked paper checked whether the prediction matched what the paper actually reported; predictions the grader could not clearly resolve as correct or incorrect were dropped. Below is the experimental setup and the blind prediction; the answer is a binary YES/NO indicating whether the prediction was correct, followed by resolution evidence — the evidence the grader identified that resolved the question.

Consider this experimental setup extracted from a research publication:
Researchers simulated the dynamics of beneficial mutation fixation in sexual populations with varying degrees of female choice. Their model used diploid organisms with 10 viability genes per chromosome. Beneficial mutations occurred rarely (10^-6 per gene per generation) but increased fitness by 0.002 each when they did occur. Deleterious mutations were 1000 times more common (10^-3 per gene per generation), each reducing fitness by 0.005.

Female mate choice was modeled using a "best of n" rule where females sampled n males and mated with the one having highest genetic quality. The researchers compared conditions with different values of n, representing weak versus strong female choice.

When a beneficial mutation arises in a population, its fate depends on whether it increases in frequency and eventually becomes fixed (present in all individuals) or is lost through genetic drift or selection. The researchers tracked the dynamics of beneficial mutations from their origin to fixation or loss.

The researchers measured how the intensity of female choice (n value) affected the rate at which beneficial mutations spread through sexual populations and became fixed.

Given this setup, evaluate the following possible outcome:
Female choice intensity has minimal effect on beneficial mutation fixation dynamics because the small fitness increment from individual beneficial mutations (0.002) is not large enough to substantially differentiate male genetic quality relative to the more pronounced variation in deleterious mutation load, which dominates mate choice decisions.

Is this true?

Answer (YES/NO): NO